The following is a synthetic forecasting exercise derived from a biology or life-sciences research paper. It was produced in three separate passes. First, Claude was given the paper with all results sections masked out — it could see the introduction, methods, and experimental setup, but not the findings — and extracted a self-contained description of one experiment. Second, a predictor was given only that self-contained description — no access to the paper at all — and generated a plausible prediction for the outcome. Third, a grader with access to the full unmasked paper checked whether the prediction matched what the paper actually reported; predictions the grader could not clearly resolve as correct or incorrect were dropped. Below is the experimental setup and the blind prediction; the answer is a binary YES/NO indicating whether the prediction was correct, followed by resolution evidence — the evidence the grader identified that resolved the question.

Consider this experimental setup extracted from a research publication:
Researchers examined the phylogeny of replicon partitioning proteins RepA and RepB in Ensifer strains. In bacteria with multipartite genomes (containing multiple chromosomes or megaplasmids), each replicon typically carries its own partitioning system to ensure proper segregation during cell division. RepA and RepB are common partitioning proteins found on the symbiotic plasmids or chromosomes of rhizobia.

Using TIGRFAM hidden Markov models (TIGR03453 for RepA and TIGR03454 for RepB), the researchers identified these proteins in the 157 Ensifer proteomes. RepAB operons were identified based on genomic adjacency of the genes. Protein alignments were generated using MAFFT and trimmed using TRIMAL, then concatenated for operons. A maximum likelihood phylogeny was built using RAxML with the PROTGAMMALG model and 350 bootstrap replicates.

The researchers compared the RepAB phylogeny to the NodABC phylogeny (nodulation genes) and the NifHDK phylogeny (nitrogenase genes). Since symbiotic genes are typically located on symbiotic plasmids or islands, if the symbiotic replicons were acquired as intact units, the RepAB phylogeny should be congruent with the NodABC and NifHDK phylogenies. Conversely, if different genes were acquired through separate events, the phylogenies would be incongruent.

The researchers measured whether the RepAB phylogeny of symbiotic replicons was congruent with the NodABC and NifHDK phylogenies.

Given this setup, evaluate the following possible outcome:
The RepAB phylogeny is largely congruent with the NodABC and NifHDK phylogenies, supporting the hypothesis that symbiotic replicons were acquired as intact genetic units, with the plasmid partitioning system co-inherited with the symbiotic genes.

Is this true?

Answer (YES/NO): YES